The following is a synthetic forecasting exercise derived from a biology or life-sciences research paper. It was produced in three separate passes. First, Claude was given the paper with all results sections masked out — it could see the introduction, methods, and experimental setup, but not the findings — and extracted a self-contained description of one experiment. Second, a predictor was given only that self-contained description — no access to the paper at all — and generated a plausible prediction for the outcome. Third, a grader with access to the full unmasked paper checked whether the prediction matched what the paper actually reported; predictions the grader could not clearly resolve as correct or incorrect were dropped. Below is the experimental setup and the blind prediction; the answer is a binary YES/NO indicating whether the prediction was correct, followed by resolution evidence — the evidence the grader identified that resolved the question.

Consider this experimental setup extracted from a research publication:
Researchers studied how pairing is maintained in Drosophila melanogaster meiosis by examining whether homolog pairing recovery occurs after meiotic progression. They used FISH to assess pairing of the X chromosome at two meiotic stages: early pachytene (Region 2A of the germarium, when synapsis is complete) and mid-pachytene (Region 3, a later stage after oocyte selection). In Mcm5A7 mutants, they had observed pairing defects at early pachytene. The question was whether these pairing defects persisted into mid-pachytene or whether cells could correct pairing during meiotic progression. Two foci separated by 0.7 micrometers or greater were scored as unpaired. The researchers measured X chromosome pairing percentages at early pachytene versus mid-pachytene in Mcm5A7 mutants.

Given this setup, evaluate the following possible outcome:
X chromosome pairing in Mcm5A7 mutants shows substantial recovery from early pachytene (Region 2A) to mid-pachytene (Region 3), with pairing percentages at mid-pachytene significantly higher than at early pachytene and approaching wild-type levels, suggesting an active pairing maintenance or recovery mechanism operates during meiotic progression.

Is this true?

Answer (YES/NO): NO